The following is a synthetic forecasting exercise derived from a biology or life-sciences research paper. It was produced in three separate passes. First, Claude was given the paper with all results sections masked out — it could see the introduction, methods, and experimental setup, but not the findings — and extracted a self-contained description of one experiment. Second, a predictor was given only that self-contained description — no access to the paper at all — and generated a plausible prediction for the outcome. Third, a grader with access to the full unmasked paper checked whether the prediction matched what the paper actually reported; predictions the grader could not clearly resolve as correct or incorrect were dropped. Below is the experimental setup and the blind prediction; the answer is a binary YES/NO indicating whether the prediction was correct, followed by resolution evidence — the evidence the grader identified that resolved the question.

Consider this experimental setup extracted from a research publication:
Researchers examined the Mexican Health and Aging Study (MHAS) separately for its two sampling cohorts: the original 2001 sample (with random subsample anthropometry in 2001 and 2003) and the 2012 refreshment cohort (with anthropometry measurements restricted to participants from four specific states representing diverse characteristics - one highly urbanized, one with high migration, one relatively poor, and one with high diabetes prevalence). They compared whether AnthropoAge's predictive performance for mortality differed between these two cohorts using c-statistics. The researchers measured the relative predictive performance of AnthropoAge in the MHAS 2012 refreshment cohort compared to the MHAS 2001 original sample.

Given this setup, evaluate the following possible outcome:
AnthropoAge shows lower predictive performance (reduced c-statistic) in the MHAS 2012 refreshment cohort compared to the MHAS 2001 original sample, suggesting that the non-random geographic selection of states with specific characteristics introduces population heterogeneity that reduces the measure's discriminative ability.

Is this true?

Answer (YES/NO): NO